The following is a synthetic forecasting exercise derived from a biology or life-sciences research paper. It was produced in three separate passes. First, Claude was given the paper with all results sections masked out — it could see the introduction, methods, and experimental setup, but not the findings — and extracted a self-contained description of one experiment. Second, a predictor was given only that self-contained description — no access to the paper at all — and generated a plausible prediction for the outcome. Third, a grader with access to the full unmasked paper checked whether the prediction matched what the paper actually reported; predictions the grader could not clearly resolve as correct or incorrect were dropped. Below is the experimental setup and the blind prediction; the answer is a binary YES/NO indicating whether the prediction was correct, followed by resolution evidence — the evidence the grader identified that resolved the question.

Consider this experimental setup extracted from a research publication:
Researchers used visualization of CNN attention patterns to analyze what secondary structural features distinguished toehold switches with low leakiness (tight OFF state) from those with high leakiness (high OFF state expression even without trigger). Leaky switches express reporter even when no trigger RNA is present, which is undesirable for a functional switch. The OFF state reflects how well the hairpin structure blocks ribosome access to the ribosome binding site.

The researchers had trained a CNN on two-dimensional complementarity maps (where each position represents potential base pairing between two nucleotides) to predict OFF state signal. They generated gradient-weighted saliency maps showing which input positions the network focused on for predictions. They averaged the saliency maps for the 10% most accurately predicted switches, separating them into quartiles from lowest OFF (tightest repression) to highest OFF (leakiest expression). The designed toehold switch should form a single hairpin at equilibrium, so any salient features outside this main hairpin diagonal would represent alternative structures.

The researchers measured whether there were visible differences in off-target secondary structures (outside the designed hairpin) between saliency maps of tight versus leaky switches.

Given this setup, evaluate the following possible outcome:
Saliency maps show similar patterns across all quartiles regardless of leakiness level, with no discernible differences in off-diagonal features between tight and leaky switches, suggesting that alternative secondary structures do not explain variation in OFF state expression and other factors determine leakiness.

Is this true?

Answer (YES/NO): NO